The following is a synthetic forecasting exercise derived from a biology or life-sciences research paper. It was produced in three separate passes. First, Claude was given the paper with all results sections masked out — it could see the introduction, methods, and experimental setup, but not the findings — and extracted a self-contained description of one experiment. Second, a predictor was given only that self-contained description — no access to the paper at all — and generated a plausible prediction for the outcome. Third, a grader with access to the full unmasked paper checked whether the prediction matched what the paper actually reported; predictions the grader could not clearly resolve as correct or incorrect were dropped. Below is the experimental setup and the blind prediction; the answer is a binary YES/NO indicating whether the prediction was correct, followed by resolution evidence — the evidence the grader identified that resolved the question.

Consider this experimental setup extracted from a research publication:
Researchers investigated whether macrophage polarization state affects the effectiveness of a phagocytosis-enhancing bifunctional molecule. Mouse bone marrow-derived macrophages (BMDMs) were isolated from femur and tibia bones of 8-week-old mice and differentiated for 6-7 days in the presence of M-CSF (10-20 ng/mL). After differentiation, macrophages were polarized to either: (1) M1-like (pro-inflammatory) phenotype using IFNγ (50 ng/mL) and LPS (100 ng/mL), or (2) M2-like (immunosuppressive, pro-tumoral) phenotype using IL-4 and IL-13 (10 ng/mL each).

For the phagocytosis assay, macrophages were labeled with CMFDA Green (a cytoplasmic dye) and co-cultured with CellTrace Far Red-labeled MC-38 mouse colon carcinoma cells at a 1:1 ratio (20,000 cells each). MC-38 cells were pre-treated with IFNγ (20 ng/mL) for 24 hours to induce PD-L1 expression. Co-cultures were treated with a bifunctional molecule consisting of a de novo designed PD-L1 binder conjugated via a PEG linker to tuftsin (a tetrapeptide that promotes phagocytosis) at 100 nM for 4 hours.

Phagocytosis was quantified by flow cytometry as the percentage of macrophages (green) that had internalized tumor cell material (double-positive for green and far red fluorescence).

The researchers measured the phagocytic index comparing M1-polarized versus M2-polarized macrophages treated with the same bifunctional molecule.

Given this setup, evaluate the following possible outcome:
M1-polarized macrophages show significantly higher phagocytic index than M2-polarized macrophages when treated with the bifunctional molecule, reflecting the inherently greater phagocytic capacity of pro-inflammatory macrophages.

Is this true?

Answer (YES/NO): YES